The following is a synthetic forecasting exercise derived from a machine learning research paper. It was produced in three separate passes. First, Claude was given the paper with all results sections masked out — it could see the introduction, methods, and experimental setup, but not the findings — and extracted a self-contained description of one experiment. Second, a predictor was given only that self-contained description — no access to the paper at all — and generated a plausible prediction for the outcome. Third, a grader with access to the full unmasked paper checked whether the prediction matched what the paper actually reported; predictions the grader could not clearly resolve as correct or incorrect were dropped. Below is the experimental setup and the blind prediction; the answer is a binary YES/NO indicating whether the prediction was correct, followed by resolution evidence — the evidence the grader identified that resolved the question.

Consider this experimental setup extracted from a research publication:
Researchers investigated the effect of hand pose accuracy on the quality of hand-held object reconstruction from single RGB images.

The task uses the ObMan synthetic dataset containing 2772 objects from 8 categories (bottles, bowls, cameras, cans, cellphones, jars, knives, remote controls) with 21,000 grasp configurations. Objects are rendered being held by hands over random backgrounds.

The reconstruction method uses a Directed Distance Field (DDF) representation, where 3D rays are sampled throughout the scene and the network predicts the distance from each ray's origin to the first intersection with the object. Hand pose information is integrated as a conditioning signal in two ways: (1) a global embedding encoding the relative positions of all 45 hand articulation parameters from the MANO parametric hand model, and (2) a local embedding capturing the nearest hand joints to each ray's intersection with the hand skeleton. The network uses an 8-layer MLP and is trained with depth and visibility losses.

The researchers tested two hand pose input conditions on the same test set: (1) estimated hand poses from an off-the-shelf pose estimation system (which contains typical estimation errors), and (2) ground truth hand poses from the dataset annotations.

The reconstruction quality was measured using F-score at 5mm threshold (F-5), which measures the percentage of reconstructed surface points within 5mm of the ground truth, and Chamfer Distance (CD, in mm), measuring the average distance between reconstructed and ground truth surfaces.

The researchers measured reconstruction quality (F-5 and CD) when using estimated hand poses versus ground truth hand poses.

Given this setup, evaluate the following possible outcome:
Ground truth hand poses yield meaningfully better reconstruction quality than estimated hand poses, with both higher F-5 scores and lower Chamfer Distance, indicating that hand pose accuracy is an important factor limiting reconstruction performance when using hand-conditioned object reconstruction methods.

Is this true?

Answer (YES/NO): NO